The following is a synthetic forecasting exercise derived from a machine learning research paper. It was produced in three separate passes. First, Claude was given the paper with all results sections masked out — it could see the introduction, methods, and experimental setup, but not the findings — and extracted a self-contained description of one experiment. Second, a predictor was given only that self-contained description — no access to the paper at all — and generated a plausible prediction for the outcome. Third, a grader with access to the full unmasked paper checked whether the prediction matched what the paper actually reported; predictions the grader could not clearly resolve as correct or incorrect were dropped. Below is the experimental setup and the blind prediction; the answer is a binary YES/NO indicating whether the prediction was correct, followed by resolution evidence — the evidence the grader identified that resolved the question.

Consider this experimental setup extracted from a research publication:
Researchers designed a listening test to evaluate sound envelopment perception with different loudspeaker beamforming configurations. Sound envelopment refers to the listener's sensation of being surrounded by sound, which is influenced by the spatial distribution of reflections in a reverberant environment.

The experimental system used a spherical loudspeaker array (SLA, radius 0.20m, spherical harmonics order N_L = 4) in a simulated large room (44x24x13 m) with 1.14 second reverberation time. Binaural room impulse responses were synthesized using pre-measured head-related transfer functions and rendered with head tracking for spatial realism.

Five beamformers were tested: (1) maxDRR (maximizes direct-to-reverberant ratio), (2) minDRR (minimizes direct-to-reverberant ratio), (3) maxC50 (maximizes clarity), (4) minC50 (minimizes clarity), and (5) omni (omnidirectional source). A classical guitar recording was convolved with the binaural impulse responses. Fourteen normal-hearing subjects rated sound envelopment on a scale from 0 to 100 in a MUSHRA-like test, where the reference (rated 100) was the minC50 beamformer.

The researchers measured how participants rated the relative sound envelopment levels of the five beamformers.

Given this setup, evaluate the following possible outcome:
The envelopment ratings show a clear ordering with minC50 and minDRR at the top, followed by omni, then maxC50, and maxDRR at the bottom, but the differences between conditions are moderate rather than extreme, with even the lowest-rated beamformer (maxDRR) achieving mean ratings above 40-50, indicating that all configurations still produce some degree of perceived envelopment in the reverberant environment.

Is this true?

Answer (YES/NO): NO